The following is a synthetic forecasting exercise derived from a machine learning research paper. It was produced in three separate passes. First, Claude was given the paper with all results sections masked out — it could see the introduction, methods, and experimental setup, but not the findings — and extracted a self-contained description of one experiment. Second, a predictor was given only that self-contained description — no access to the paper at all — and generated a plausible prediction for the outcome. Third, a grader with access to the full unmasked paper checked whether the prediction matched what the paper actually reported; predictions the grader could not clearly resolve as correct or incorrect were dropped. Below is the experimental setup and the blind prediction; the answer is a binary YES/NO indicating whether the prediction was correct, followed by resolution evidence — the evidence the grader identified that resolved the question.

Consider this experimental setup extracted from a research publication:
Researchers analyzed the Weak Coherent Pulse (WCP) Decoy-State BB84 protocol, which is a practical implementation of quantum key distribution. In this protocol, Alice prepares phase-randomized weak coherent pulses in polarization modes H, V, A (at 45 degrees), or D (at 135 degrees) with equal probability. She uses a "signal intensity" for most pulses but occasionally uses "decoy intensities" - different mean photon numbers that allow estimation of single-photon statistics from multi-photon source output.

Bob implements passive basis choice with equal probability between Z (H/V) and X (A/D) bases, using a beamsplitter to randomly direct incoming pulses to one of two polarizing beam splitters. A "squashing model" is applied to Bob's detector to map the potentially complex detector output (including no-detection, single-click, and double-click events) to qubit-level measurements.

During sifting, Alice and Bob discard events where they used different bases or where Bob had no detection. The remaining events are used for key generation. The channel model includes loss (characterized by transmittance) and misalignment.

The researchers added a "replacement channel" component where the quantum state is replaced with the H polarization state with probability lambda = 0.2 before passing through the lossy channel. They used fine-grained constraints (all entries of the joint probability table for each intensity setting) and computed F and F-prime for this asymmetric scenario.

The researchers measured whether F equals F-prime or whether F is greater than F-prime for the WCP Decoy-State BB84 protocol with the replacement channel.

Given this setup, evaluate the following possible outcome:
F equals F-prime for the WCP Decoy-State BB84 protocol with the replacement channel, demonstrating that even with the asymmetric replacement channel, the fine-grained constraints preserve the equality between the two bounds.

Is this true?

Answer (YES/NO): NO